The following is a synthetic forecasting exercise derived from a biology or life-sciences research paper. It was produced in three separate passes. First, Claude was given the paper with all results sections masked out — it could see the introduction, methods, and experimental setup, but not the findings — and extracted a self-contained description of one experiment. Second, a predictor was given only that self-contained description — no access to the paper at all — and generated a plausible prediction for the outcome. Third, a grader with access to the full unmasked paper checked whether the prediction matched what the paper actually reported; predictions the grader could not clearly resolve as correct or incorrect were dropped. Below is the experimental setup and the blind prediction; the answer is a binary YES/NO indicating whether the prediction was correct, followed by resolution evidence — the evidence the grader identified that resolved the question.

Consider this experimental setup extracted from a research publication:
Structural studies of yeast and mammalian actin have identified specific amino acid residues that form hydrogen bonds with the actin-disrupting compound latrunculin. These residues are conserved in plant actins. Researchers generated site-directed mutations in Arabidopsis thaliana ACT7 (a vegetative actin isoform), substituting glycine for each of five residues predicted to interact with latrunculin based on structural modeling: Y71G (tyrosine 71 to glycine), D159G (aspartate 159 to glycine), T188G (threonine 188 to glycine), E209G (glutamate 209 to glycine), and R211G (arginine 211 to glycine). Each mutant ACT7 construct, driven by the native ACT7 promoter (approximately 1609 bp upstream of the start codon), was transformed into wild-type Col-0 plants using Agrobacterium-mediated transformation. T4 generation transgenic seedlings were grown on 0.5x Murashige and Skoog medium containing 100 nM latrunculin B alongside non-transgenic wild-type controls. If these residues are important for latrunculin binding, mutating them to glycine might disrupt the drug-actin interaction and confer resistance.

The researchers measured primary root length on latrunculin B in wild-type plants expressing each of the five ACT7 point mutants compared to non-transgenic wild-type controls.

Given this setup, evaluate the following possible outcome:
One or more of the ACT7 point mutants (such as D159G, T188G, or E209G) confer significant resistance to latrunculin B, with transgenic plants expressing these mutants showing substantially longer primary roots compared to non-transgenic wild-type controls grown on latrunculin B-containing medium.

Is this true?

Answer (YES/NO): YES